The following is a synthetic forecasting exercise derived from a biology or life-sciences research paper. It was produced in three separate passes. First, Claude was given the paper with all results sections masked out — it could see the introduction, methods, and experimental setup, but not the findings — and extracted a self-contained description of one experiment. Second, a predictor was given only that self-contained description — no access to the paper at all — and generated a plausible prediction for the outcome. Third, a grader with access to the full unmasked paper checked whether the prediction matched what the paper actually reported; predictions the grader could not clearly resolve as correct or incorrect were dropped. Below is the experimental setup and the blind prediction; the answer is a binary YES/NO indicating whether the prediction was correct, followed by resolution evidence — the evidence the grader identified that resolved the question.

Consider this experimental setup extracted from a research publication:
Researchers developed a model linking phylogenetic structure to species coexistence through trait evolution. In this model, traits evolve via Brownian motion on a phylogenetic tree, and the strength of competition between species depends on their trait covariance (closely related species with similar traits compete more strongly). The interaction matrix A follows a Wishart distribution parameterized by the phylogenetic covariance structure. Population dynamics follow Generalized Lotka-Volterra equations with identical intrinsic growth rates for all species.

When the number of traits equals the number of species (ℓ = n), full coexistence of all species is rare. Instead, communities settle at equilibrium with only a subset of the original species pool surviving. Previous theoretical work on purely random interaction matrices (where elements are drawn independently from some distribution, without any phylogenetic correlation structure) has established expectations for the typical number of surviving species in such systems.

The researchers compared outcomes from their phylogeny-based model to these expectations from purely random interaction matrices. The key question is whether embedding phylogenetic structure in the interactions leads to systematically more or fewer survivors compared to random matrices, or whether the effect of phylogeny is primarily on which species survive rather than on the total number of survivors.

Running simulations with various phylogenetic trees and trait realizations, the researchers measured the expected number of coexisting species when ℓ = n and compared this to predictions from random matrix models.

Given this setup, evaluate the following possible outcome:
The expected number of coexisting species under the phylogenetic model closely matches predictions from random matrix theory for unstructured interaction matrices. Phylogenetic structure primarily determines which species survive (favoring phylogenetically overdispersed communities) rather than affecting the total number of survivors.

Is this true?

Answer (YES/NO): YES